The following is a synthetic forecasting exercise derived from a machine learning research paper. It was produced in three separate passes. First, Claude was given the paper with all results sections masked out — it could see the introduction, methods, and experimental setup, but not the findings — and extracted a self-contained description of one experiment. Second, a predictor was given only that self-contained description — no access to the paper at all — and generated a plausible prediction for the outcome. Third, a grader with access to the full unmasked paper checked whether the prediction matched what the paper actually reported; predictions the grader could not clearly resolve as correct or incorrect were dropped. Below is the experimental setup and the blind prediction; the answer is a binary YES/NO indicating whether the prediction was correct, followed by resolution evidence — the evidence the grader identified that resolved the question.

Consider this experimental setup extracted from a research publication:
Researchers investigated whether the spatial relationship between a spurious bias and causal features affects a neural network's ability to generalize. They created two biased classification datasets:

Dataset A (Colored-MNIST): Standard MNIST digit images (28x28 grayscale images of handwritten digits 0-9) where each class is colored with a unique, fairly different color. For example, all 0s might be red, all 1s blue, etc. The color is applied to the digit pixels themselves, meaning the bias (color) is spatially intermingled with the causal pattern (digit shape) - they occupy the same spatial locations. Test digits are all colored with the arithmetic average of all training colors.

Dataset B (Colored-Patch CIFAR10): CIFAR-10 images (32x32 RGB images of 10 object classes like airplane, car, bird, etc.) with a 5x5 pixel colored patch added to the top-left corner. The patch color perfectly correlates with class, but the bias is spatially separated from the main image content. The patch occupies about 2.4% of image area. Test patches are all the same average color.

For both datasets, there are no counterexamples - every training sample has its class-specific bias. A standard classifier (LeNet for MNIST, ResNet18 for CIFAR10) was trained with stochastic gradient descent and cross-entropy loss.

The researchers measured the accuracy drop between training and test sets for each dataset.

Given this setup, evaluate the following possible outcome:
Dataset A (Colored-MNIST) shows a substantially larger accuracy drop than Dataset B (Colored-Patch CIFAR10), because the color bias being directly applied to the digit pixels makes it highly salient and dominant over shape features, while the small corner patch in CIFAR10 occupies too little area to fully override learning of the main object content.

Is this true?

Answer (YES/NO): NO